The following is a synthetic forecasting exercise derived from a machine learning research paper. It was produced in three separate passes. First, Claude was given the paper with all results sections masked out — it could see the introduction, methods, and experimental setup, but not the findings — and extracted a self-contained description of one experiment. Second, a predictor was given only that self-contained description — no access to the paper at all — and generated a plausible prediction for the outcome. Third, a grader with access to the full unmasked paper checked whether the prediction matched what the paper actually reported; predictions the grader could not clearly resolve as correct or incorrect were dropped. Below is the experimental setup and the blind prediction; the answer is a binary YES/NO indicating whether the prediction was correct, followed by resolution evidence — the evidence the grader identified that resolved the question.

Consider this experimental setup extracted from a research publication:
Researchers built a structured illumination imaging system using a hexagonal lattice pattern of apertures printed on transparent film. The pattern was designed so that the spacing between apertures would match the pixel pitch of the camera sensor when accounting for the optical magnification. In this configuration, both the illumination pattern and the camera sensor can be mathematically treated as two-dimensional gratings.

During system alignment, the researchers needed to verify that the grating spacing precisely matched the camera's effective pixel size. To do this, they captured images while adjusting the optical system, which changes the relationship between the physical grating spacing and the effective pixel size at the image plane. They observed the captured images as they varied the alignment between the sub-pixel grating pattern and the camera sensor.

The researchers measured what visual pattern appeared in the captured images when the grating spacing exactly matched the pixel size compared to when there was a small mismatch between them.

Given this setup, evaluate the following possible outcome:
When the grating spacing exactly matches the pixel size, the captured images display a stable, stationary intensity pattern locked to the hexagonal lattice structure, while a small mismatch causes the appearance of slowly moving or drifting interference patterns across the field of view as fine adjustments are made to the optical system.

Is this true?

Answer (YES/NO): NO